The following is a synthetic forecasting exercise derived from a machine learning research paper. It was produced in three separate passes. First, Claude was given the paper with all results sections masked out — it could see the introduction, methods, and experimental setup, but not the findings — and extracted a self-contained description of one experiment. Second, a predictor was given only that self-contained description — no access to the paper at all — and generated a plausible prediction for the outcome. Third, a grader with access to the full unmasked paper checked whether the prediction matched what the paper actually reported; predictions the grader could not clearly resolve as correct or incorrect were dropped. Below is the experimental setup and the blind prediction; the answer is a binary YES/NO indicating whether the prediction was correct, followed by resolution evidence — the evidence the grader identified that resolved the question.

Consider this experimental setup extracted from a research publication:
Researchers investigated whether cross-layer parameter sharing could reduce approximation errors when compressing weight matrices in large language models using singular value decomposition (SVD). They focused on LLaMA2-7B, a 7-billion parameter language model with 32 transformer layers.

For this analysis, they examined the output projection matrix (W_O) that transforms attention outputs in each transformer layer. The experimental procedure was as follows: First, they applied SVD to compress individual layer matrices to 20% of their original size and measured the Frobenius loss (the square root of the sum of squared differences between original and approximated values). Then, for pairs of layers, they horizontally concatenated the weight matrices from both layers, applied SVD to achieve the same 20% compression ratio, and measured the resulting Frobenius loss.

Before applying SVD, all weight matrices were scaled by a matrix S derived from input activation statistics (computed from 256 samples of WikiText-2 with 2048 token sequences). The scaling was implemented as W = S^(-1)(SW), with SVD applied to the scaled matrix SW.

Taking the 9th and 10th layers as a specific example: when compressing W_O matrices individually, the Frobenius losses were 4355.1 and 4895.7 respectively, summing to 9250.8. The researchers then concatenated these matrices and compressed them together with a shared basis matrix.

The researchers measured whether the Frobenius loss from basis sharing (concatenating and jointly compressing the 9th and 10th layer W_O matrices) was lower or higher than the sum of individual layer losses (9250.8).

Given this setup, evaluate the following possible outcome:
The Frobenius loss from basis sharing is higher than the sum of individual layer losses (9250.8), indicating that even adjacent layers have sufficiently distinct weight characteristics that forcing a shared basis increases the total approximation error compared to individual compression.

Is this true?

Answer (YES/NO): YES